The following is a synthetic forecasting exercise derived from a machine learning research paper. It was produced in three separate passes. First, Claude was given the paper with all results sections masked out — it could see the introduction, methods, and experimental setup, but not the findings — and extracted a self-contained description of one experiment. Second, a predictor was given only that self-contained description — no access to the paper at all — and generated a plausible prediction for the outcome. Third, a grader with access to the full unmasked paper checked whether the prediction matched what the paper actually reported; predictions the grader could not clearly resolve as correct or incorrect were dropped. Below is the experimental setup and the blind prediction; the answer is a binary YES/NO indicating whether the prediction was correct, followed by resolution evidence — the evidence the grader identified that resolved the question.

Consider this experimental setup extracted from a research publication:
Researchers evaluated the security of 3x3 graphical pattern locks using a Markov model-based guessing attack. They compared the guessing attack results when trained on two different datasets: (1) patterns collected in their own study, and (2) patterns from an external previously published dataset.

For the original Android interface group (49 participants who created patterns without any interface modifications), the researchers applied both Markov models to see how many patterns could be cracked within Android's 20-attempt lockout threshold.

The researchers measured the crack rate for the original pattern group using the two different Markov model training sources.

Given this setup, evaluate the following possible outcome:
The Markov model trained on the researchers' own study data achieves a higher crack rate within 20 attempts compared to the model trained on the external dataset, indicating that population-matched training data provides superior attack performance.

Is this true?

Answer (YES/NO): NO